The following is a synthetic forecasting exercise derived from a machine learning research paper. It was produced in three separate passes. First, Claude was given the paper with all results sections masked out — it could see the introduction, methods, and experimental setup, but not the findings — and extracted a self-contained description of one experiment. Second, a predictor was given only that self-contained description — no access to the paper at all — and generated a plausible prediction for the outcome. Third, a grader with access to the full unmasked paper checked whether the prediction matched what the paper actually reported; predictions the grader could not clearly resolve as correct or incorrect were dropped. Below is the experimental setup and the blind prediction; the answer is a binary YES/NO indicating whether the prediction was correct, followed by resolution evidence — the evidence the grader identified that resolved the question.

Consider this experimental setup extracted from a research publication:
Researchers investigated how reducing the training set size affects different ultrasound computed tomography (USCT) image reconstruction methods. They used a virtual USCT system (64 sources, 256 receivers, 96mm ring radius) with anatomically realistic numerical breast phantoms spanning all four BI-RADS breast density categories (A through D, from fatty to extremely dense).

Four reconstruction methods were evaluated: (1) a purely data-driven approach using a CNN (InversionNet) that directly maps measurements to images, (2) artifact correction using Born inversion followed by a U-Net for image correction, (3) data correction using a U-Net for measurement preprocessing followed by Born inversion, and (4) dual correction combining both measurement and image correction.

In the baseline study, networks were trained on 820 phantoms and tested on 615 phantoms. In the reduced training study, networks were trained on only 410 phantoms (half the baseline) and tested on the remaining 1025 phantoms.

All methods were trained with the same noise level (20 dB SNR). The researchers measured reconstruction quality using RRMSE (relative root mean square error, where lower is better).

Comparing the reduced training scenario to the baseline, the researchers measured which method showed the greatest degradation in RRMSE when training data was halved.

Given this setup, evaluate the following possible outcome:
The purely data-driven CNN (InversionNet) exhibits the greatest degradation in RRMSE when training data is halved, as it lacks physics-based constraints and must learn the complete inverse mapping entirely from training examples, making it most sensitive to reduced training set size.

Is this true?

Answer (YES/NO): YES